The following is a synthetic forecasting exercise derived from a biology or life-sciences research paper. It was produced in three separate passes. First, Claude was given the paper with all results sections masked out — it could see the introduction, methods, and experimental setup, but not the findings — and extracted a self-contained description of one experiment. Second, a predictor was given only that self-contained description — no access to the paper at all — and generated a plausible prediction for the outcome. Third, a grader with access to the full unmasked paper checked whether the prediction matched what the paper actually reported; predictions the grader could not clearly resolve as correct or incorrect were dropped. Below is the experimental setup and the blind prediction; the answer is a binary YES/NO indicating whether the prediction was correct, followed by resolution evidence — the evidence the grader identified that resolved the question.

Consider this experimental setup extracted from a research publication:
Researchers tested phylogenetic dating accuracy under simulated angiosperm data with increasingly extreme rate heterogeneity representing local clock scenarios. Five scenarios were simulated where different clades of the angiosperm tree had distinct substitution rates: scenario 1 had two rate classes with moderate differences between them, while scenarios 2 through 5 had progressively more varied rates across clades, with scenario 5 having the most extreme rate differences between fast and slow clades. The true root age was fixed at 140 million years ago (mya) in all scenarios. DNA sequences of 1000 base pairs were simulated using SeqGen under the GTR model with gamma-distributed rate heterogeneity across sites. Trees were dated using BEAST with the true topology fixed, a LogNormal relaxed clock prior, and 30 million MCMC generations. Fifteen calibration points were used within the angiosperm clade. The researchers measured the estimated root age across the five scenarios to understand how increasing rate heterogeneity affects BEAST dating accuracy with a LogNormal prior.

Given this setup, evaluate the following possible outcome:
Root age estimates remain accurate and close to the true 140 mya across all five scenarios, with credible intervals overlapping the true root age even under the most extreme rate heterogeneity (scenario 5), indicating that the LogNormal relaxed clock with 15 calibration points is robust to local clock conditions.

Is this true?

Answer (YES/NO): NO